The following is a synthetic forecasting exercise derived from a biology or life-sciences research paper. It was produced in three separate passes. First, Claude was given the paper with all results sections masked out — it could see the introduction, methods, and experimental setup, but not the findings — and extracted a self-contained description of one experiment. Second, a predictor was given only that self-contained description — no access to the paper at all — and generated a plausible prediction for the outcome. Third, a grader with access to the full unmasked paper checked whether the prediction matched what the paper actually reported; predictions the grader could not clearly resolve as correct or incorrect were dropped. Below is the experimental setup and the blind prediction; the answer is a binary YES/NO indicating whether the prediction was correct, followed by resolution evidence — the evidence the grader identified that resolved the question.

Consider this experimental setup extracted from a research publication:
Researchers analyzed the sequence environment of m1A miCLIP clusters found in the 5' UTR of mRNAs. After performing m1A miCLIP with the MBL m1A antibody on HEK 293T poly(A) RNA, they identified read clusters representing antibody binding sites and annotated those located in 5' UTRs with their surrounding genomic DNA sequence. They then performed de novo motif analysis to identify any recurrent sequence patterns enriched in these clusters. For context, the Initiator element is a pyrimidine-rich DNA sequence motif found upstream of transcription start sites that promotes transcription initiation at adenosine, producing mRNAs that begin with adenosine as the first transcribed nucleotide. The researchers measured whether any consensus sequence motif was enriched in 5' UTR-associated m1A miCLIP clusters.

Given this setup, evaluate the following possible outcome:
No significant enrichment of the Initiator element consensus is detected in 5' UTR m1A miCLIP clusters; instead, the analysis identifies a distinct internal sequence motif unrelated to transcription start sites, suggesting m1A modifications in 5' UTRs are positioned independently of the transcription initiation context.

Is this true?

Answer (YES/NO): NO